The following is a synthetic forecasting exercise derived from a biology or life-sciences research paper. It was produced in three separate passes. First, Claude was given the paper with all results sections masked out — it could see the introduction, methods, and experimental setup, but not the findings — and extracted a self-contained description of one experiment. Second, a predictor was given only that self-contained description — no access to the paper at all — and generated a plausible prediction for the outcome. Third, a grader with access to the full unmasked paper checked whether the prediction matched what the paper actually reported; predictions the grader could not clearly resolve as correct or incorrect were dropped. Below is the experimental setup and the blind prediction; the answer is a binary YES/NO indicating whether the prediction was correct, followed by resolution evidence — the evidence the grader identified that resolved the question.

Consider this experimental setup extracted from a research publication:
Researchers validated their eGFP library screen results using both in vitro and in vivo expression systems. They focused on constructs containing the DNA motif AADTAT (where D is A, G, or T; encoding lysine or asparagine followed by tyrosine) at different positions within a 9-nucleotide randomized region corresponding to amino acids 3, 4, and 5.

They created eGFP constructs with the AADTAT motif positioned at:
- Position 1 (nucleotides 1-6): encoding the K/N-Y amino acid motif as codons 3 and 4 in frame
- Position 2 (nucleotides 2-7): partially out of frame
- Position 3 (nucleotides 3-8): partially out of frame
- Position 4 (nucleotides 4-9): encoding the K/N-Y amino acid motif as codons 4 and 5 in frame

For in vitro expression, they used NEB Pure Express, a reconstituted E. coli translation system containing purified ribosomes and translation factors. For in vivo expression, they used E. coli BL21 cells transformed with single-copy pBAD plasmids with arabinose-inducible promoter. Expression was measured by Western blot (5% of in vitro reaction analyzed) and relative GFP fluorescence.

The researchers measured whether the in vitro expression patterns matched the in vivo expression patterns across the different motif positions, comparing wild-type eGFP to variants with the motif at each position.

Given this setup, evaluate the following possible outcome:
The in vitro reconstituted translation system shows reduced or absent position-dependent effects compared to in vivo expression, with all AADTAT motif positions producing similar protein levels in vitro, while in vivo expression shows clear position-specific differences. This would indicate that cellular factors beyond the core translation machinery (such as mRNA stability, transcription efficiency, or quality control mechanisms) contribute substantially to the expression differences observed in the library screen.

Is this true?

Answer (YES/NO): NO